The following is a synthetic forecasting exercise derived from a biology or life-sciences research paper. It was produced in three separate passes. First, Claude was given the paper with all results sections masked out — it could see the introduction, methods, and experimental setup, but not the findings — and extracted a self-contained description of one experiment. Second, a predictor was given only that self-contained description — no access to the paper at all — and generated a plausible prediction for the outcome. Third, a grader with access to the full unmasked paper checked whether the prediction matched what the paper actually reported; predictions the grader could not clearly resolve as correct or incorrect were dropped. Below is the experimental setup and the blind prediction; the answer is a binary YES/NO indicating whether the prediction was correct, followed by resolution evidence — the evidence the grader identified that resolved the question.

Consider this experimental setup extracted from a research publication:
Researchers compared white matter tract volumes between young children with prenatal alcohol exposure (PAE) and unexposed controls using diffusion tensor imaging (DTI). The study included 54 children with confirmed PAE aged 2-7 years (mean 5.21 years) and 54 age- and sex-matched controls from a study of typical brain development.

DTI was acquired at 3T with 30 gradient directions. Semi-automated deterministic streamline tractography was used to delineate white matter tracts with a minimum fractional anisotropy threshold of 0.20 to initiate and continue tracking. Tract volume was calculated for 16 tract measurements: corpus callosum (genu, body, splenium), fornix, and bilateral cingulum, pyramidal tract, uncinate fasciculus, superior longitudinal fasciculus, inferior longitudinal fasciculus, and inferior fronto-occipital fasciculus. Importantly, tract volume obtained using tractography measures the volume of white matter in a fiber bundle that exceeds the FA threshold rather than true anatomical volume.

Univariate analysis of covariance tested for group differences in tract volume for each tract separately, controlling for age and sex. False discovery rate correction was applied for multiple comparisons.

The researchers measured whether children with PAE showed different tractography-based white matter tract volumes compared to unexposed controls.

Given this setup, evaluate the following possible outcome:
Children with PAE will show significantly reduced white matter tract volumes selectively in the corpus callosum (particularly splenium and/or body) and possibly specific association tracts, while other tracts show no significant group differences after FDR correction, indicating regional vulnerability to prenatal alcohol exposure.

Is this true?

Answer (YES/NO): NO